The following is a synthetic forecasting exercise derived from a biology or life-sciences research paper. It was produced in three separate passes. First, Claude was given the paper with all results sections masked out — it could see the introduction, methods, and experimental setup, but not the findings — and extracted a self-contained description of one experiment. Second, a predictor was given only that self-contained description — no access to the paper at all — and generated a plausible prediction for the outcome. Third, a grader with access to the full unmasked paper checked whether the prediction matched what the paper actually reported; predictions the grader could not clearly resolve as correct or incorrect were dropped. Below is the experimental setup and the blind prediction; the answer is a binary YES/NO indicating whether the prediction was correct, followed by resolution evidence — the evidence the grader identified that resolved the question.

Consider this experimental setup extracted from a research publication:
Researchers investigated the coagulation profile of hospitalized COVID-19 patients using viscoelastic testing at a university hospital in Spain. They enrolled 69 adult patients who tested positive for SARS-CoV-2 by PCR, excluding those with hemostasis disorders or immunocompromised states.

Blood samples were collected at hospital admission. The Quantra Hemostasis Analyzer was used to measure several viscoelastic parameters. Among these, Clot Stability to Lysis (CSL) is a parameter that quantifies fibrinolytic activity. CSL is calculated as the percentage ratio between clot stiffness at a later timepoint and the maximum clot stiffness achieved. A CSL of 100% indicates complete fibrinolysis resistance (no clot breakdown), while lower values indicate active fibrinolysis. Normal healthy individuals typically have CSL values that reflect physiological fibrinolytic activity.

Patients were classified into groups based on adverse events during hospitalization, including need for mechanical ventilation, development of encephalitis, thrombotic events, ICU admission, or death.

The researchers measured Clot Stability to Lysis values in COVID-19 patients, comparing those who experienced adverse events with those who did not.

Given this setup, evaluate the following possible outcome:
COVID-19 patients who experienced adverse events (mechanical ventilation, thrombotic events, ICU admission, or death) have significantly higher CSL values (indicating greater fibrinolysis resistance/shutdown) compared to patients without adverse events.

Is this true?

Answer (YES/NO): YES